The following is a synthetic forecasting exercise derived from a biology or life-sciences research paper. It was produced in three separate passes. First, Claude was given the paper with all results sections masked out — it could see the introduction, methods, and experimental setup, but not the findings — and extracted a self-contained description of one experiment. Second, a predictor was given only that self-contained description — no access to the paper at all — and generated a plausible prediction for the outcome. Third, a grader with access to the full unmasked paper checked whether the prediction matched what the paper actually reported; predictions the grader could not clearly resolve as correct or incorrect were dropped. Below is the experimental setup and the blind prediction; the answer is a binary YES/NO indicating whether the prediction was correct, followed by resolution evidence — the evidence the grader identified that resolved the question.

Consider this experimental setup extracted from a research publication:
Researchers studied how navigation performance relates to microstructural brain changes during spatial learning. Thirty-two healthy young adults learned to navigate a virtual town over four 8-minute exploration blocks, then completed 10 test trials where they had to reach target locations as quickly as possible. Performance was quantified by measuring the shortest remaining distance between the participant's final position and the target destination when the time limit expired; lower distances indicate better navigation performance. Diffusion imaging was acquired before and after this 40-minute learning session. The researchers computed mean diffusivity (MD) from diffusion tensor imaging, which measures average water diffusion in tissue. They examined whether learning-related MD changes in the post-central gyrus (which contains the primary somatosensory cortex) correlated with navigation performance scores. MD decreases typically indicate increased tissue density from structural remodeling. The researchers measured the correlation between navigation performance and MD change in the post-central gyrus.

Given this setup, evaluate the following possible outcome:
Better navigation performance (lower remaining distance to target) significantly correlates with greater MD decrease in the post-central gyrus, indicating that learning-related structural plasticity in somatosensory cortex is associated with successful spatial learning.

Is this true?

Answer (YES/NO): NO